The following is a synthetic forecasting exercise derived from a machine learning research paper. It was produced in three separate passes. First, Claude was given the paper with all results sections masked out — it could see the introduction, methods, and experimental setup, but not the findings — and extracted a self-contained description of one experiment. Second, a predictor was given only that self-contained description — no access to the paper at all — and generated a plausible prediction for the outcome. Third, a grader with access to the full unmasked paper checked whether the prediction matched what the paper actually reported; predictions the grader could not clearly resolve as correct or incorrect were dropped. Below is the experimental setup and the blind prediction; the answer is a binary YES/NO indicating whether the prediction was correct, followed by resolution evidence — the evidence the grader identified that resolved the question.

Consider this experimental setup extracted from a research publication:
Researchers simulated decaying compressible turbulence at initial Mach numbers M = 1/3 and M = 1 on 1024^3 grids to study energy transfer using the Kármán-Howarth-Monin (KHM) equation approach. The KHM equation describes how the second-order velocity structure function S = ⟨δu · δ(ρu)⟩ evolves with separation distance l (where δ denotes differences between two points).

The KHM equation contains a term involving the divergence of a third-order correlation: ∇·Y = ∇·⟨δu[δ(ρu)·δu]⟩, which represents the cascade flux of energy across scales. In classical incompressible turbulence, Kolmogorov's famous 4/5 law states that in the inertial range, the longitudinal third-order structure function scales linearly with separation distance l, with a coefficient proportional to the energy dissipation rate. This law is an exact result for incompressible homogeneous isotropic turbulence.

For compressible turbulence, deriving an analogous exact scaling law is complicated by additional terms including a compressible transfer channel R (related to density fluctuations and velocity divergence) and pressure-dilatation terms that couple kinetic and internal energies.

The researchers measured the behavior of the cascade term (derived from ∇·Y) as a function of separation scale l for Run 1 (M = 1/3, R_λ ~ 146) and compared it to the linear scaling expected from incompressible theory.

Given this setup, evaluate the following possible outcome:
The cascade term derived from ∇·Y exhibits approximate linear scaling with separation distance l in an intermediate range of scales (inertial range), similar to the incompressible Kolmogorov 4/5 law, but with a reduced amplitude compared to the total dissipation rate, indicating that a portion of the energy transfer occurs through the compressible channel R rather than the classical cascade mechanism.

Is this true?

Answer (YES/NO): NO